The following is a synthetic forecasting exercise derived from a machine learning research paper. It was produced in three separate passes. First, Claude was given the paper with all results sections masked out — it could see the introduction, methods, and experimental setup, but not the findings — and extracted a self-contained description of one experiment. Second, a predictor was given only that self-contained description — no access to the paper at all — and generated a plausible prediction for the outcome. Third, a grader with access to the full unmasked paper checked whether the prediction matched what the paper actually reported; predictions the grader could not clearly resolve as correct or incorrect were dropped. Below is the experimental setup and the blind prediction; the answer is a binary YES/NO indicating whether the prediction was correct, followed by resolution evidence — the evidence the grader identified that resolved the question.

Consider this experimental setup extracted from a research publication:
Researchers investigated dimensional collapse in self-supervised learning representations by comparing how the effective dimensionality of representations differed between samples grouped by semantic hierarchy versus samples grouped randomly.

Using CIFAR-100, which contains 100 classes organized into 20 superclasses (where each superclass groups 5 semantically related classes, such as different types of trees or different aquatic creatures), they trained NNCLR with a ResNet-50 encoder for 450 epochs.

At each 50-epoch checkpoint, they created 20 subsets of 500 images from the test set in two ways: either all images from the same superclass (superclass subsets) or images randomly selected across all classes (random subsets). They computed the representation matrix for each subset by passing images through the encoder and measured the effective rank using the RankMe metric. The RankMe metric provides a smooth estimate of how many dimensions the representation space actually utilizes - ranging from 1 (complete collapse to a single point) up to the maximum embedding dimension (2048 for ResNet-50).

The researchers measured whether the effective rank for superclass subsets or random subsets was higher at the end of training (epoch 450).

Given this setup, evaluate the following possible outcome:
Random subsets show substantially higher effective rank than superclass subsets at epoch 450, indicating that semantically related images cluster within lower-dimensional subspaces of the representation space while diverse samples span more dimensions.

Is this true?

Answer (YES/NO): YES